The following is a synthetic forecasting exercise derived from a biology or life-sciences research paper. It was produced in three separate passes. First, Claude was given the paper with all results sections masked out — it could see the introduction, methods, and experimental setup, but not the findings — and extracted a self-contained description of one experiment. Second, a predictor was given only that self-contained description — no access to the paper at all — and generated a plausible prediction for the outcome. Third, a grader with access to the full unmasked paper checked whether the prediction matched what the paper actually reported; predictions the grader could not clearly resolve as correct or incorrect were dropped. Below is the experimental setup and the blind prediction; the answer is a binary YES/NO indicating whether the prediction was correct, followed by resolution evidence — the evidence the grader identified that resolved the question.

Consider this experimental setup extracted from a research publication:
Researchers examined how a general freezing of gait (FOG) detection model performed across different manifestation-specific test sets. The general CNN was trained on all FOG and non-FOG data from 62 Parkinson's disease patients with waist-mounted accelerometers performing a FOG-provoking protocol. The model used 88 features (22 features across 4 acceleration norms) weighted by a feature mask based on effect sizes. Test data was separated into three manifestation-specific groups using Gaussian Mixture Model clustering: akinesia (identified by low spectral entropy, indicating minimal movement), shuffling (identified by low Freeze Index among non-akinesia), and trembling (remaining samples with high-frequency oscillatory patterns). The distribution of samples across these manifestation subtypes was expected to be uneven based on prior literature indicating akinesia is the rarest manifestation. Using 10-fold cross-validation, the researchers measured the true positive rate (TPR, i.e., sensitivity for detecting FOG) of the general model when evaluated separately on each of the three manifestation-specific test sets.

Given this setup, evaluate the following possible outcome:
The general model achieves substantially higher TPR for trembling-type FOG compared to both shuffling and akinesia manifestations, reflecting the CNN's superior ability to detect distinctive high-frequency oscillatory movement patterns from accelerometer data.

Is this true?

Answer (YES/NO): NO